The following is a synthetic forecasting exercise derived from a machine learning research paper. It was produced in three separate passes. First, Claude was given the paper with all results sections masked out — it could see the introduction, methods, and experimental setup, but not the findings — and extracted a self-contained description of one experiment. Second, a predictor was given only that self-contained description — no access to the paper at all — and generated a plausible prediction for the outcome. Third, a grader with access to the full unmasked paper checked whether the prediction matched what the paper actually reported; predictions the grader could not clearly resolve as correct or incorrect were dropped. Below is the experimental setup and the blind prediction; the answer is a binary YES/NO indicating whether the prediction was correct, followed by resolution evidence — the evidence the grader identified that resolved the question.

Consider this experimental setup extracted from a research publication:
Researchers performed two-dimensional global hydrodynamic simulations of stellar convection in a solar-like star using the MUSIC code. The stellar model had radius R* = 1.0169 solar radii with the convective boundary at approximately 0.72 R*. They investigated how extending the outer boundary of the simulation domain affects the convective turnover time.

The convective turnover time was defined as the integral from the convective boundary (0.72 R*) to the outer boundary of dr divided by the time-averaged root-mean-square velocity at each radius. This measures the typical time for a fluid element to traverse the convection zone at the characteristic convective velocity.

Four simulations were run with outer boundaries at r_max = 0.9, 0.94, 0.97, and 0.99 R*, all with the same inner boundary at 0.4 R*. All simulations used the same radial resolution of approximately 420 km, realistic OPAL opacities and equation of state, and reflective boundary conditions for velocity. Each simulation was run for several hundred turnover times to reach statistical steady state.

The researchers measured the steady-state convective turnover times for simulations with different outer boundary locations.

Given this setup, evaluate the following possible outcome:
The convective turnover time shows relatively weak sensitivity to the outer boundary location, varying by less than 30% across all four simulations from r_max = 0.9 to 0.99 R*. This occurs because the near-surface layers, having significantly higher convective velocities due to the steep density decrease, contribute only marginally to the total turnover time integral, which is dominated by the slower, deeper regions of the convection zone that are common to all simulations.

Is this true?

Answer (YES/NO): NO